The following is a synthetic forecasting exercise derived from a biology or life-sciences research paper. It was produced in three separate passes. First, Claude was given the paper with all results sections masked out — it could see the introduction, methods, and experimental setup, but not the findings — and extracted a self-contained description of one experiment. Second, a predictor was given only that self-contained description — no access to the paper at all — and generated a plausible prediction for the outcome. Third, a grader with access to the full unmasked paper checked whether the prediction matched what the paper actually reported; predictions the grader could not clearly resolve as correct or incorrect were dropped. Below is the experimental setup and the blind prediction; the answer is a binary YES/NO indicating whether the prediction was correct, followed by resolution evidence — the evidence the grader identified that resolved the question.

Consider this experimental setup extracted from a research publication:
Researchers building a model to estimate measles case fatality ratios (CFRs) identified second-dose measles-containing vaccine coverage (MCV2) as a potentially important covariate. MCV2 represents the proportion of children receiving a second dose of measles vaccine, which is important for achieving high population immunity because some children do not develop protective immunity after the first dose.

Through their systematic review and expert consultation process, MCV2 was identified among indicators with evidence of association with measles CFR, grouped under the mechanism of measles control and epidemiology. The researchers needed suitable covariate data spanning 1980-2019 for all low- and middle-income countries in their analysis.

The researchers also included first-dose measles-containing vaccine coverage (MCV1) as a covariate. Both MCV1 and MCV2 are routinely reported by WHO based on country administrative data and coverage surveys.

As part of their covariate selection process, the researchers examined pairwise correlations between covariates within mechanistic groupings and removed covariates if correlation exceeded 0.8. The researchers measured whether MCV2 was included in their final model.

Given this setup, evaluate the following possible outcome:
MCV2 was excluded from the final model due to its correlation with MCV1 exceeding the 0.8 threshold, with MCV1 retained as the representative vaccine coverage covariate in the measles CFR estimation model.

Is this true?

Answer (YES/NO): NO